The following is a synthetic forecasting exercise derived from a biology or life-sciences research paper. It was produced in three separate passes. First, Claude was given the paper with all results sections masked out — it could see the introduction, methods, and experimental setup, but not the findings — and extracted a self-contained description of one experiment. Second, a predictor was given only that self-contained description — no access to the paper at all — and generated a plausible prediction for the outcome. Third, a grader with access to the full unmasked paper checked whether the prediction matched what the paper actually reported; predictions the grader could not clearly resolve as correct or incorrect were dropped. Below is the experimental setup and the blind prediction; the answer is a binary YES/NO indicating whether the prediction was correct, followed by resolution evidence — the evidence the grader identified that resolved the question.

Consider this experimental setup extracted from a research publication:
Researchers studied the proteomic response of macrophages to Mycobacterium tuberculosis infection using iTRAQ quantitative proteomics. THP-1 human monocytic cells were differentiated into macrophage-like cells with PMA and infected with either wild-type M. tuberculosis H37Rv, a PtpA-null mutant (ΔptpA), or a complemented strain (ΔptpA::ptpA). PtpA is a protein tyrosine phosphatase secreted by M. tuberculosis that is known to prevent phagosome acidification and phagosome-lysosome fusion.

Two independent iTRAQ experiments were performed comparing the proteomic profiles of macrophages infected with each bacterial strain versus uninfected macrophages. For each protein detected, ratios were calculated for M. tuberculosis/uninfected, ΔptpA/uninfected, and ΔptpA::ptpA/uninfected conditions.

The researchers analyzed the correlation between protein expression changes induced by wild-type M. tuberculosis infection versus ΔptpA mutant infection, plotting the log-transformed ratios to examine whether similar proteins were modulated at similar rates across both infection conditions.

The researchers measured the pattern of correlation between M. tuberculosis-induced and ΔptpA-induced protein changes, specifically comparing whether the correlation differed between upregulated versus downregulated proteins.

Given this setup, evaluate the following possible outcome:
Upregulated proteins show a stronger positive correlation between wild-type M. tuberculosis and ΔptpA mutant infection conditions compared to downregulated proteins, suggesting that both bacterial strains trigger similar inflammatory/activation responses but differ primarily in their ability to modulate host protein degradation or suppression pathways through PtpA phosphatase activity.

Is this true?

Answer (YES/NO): YES